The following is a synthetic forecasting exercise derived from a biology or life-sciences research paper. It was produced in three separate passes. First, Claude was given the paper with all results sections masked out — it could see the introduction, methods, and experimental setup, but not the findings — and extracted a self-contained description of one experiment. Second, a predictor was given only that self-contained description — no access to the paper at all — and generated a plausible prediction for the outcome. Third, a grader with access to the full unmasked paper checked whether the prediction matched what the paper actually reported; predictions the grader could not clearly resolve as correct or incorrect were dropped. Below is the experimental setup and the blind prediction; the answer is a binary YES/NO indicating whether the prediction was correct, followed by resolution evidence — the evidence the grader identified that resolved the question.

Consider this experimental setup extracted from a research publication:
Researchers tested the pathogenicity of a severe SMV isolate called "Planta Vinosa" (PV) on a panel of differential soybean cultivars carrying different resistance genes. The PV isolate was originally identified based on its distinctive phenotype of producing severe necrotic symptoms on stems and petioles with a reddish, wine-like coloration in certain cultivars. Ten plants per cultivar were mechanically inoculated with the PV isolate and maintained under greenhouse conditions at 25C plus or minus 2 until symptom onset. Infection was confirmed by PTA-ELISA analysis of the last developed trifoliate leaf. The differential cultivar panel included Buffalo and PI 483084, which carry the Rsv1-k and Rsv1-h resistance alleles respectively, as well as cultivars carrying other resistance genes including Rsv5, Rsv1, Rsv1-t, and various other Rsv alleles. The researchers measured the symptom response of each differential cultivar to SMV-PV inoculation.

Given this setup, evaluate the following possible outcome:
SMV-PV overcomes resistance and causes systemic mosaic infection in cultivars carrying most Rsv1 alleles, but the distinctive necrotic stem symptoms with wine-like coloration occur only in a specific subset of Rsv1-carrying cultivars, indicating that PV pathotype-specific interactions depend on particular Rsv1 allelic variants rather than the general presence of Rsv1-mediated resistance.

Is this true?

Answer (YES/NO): NO